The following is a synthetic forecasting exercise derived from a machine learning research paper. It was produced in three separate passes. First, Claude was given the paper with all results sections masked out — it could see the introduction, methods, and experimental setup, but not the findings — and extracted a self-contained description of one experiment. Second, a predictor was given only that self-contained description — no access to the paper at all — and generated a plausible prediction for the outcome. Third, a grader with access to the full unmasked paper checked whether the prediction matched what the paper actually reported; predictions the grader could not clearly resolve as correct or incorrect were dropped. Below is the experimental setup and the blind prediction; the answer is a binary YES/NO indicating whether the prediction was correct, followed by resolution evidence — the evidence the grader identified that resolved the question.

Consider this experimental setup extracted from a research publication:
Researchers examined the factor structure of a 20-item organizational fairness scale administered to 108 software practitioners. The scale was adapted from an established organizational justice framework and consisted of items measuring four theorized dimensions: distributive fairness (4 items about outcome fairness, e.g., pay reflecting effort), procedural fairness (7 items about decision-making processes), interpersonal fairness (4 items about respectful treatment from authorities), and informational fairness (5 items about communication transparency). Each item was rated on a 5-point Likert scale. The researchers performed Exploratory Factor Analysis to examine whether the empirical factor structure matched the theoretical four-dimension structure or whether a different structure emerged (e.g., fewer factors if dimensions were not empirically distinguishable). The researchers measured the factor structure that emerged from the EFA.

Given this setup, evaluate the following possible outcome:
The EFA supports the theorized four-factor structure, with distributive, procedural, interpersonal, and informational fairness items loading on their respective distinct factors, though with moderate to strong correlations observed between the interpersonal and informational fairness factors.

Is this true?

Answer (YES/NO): NO